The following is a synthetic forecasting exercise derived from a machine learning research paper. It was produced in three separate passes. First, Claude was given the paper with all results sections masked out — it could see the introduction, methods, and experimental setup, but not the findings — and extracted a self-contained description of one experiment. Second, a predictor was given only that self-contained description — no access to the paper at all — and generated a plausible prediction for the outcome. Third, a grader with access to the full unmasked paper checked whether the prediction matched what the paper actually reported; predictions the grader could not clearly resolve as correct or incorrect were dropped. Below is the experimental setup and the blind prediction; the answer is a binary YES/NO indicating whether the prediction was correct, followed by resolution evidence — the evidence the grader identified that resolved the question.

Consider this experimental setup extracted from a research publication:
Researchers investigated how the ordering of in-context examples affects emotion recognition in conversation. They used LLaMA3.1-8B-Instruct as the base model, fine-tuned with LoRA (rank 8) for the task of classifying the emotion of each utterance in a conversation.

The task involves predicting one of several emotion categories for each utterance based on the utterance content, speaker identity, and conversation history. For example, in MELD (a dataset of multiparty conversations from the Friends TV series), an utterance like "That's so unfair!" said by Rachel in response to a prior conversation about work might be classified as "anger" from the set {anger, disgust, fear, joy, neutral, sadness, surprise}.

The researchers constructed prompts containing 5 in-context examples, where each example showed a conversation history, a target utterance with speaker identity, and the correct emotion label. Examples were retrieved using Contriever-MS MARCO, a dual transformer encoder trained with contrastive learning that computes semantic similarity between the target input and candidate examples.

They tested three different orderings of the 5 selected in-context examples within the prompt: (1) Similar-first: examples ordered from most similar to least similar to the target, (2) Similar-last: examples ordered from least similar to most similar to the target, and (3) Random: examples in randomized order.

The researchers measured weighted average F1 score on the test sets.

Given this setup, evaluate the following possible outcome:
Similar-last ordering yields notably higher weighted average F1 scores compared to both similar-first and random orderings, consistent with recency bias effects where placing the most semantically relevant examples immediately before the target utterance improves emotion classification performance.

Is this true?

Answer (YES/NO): NO